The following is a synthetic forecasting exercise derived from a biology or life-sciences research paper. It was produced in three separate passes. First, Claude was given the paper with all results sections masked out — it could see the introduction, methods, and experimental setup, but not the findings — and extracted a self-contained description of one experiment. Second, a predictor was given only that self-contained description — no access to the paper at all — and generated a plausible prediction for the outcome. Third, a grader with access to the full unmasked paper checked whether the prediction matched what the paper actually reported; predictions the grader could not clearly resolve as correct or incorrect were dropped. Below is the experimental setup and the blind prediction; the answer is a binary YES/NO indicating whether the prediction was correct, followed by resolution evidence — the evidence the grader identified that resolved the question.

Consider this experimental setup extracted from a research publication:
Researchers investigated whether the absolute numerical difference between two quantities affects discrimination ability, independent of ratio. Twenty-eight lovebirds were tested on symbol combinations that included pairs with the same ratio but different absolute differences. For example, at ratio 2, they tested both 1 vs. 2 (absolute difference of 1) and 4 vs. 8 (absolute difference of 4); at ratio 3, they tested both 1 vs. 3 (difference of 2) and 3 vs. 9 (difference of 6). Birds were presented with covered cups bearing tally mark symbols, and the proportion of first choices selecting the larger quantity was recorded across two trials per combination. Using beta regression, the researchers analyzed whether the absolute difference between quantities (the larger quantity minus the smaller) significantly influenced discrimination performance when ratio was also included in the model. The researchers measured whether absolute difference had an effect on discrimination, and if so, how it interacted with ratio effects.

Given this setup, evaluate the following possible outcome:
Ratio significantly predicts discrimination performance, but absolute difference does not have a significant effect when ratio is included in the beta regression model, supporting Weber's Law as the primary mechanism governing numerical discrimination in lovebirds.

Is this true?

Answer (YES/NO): NO